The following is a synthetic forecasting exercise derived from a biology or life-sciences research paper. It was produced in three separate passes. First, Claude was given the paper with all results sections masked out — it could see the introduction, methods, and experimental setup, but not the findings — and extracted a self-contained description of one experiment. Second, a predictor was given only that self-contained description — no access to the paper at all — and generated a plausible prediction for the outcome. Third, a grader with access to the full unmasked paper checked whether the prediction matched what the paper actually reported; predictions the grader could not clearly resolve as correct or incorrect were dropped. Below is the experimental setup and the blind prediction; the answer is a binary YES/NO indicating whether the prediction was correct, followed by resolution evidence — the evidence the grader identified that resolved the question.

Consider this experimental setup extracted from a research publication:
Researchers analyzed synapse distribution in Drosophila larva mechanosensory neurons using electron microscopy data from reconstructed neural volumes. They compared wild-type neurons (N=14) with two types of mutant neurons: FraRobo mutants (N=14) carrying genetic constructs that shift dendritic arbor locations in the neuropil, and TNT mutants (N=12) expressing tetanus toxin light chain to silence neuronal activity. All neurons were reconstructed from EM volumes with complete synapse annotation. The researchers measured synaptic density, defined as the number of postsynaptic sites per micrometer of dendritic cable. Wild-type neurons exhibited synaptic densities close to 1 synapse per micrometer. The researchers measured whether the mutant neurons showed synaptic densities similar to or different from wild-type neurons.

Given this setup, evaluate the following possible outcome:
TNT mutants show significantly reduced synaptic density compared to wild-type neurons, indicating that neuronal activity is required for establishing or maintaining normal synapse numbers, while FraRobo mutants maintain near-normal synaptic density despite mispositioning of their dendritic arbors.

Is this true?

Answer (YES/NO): NO